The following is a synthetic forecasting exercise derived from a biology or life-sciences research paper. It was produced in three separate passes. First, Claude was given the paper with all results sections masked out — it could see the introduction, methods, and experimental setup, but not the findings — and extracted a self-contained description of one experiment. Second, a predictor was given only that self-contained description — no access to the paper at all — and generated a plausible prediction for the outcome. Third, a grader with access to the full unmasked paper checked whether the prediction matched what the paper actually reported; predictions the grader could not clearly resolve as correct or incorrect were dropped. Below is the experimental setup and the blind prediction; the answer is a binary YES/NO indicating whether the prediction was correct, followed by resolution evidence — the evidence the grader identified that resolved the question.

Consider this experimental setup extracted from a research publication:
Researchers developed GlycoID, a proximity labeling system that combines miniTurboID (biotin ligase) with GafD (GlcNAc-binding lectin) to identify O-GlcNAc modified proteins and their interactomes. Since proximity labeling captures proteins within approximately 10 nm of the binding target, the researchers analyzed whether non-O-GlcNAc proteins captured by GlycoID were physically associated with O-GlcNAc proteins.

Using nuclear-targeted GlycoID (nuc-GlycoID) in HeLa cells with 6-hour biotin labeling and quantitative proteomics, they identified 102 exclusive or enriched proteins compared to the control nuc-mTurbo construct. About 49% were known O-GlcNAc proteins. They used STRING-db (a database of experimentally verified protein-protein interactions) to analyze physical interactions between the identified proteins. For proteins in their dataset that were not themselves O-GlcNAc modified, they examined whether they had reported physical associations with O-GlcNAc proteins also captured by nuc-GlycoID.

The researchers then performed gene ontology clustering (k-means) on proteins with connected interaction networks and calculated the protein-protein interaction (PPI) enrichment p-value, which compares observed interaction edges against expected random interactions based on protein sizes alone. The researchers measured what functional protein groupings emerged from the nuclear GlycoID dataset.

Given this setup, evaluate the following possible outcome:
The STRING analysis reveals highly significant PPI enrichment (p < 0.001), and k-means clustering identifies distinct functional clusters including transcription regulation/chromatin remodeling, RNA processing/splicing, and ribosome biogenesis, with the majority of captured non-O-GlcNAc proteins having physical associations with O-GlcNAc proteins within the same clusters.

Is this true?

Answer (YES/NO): NO